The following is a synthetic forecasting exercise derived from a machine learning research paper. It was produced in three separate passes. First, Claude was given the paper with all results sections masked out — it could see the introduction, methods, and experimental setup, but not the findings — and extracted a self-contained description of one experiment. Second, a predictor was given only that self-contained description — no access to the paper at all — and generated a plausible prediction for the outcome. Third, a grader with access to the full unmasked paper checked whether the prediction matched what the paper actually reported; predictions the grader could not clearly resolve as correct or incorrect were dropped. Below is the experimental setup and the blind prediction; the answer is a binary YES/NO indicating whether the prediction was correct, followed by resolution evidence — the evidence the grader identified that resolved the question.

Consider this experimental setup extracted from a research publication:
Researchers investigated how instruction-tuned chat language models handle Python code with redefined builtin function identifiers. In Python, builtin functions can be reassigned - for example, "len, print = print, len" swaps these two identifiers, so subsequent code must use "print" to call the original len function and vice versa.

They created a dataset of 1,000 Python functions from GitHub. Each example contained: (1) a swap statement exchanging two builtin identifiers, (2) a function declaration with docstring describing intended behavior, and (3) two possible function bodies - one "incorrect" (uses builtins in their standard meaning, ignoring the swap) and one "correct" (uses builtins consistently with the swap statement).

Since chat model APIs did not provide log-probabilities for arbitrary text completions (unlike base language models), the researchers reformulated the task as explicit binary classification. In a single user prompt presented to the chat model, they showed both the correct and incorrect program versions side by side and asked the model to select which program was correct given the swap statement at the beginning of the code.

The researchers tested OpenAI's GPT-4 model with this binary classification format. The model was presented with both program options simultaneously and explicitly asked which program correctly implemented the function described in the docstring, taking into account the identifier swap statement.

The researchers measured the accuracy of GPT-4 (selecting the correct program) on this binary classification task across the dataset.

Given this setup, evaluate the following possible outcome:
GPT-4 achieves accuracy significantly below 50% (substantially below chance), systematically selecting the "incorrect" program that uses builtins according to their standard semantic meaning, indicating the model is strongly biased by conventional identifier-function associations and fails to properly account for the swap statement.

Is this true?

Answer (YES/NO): YES